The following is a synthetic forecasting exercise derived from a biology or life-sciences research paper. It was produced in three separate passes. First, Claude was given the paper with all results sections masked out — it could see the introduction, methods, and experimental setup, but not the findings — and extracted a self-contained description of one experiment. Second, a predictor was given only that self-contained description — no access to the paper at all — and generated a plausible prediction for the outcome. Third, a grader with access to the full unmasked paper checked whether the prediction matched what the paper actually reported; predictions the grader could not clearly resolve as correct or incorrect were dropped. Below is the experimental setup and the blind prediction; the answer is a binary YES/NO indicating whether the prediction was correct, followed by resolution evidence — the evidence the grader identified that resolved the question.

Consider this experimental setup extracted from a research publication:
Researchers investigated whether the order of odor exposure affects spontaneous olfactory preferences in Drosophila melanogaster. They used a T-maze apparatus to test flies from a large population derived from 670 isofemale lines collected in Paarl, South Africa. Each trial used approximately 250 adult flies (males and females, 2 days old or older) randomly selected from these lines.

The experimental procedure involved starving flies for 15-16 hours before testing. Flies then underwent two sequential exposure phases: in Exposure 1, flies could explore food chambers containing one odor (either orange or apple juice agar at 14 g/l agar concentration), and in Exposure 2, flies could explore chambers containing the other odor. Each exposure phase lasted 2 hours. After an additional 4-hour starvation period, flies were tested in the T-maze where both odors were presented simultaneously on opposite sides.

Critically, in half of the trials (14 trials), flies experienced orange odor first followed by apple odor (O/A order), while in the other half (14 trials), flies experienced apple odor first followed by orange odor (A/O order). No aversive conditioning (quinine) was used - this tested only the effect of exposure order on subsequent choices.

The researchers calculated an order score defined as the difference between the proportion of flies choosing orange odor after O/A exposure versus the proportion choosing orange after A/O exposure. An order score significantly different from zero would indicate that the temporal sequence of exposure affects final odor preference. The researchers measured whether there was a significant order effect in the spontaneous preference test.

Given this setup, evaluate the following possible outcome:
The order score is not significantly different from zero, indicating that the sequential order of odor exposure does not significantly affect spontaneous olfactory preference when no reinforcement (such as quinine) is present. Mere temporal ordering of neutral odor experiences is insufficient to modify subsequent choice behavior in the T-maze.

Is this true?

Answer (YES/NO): NO